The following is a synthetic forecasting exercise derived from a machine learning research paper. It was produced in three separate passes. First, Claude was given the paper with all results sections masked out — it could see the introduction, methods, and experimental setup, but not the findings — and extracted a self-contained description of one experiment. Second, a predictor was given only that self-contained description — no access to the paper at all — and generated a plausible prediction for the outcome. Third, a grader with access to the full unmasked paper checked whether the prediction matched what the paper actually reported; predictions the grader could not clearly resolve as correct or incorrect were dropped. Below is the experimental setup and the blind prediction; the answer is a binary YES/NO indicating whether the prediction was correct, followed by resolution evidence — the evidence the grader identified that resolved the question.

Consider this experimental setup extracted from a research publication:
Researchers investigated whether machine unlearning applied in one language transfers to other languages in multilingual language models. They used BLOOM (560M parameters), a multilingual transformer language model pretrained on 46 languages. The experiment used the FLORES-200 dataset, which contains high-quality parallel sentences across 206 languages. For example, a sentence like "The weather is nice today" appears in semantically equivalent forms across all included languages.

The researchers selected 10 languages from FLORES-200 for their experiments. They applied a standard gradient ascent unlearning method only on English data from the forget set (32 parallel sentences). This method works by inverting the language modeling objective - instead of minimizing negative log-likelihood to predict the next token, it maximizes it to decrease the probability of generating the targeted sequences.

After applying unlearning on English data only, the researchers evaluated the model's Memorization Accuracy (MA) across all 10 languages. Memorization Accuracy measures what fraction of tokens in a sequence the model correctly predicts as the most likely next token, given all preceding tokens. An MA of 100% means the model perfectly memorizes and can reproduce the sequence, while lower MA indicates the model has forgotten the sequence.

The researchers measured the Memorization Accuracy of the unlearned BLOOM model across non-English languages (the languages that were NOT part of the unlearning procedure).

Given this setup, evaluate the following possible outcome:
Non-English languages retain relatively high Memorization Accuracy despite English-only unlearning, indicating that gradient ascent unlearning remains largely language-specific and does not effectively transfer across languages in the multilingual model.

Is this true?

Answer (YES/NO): YES